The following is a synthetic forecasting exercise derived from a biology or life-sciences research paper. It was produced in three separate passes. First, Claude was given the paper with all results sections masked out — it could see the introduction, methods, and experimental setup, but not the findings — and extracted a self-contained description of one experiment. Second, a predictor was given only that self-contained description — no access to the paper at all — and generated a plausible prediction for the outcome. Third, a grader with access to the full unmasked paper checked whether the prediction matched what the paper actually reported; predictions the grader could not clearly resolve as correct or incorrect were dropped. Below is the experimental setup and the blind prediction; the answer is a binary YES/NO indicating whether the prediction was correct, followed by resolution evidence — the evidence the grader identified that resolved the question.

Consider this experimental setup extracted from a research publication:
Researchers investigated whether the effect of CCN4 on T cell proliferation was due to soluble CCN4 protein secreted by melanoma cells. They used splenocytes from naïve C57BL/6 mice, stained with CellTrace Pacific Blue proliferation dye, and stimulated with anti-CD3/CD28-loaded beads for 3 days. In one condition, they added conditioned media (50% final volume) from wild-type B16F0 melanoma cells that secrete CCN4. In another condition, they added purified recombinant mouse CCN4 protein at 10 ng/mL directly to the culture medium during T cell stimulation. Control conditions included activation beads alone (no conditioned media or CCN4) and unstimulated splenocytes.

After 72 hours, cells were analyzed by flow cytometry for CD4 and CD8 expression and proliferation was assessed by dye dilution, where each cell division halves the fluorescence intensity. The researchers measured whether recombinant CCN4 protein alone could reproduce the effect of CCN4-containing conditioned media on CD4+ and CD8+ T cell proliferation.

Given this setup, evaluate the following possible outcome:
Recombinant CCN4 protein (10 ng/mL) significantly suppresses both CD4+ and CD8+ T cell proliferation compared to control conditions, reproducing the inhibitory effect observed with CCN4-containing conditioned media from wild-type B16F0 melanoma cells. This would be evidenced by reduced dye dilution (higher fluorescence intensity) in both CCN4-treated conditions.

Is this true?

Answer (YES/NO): NO